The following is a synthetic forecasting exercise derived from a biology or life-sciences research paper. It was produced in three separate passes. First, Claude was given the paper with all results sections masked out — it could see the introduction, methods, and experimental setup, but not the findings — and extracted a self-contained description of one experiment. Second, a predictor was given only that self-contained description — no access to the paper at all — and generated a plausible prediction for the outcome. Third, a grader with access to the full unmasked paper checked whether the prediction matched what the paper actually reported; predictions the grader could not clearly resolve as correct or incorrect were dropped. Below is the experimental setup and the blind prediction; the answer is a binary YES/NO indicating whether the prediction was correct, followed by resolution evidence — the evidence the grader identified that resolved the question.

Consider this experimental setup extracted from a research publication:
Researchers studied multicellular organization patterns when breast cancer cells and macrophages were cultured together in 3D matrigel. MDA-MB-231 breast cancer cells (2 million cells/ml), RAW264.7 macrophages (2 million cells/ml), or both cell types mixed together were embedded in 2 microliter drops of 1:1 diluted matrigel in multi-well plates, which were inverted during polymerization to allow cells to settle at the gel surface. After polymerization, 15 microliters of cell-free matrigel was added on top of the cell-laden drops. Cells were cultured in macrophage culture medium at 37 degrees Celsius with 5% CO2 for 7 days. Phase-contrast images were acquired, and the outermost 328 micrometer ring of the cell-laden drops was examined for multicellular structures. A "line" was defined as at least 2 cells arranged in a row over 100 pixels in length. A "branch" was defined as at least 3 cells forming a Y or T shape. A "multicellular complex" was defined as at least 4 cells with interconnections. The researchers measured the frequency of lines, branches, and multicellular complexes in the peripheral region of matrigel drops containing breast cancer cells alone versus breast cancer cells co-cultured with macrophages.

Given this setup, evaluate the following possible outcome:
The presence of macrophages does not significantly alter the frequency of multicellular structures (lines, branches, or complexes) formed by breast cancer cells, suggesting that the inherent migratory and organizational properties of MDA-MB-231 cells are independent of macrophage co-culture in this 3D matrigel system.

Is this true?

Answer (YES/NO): NO